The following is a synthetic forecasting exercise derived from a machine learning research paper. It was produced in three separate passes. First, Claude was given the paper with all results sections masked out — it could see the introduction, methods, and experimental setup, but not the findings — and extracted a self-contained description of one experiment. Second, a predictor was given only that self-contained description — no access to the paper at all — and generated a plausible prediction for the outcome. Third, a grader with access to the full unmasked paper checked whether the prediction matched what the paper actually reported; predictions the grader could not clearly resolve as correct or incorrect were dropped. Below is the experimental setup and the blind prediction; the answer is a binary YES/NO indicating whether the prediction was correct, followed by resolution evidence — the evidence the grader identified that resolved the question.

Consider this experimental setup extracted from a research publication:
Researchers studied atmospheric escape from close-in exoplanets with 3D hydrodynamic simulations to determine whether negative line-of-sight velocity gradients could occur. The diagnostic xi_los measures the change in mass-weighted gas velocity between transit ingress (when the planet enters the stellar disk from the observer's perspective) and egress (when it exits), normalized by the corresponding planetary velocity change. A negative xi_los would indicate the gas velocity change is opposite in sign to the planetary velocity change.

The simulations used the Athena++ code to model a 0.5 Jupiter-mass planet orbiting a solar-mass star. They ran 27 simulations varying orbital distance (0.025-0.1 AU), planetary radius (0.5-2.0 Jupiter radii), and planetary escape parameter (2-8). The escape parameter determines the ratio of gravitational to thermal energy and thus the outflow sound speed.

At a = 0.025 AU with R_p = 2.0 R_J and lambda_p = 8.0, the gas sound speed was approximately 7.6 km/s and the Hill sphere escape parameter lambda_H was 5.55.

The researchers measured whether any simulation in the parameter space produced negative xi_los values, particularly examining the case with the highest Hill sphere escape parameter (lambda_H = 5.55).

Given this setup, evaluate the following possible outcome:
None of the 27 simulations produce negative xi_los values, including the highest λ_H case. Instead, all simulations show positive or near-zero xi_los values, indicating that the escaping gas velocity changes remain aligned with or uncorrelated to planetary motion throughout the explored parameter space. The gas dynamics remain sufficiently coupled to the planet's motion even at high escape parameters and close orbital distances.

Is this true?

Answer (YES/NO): NO